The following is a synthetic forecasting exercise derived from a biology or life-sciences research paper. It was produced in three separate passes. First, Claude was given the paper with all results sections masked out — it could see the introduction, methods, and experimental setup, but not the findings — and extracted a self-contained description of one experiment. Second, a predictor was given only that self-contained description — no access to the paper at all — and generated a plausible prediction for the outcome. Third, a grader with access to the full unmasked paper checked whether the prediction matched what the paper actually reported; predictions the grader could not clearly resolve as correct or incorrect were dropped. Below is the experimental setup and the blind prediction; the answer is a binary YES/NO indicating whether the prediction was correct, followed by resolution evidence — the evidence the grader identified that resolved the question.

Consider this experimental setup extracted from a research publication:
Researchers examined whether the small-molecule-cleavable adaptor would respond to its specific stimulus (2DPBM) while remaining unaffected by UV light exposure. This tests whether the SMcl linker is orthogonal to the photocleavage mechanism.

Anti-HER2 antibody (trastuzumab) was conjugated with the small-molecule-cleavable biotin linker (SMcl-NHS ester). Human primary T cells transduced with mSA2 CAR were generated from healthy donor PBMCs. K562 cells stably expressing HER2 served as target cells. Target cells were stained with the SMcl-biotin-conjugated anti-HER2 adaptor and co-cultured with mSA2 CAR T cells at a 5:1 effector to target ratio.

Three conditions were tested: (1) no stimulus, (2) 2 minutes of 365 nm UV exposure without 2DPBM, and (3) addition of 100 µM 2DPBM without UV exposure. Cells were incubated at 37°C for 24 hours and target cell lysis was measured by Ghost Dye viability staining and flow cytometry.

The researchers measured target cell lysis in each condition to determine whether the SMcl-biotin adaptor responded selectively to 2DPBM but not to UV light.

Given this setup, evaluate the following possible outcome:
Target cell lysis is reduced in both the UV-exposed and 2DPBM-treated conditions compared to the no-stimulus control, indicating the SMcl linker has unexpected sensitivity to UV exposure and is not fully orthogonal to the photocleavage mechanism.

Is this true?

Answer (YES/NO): NO